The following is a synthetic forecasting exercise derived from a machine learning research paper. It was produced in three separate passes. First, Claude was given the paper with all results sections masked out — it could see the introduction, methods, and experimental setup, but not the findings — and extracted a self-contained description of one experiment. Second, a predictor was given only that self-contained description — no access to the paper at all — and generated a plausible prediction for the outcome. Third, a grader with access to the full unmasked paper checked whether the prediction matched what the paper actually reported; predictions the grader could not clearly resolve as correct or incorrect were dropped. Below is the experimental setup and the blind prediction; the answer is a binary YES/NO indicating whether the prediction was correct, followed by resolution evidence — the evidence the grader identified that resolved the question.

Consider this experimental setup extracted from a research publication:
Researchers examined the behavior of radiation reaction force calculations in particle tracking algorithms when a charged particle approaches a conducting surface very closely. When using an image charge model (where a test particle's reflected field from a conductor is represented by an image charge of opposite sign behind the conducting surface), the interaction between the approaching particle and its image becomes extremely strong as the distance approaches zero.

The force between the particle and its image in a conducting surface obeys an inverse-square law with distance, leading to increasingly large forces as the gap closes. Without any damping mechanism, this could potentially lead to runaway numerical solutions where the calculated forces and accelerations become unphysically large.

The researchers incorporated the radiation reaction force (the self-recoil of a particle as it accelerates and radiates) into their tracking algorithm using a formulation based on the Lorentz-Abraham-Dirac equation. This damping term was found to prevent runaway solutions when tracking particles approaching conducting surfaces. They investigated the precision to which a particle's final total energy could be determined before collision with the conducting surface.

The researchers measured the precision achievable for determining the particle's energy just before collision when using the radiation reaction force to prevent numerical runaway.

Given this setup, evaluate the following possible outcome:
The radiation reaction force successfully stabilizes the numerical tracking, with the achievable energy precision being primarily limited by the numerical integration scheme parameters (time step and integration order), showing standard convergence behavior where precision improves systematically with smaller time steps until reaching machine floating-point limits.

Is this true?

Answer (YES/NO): NO